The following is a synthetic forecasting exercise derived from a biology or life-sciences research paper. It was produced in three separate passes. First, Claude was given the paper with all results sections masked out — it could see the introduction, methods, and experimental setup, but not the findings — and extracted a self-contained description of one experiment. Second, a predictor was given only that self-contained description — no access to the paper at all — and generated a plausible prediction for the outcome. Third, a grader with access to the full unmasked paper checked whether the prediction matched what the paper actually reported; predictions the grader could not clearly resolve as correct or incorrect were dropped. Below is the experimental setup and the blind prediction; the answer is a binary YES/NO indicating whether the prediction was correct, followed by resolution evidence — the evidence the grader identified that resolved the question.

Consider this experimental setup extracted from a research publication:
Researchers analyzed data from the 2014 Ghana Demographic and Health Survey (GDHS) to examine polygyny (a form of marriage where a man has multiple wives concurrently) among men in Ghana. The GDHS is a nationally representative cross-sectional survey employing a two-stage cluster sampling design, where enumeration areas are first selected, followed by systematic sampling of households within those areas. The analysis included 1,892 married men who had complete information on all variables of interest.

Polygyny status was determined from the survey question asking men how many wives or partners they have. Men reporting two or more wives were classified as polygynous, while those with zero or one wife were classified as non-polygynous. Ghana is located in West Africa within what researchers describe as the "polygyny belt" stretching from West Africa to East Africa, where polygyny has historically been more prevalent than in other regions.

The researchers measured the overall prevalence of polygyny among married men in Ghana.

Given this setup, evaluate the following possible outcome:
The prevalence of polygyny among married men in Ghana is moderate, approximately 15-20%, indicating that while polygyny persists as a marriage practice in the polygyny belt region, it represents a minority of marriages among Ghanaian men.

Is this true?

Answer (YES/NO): NO